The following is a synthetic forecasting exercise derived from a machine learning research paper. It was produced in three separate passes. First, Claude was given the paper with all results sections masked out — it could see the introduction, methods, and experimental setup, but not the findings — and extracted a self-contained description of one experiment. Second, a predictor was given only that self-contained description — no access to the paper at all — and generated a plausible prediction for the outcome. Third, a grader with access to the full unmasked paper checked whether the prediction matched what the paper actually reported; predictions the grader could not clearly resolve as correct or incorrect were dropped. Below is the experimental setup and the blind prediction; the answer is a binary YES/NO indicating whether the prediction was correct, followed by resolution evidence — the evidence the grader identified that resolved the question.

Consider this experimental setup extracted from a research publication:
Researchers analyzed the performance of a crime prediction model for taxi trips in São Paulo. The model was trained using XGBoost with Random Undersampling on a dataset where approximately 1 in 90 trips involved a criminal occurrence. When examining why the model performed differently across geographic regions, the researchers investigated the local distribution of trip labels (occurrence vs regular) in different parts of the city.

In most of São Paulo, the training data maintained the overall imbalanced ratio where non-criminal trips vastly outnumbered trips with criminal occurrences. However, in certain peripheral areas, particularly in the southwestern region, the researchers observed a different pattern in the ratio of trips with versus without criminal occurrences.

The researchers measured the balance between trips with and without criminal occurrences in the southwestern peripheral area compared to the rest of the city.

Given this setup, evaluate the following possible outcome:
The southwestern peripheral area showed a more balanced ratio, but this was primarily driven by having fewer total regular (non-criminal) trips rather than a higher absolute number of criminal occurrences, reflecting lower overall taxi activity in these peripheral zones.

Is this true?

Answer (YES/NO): NO